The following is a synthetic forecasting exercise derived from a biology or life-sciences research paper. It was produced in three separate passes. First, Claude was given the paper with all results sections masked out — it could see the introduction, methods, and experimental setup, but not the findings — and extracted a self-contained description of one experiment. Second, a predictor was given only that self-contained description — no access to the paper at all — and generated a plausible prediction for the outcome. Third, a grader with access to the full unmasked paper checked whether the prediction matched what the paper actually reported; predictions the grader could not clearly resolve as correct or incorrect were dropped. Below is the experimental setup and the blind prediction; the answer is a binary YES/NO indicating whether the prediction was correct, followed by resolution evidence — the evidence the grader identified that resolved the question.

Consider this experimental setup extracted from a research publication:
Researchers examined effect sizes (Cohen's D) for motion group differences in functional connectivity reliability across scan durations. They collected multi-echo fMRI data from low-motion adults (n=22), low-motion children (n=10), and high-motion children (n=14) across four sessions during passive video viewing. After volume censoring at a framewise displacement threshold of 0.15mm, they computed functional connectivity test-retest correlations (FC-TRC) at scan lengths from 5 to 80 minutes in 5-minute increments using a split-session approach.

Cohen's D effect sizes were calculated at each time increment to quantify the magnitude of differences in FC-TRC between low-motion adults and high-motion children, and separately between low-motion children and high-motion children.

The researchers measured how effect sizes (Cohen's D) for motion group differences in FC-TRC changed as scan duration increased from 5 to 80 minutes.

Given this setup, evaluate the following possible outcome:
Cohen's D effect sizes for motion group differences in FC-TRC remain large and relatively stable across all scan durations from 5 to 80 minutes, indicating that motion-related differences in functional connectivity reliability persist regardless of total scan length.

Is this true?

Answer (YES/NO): NO